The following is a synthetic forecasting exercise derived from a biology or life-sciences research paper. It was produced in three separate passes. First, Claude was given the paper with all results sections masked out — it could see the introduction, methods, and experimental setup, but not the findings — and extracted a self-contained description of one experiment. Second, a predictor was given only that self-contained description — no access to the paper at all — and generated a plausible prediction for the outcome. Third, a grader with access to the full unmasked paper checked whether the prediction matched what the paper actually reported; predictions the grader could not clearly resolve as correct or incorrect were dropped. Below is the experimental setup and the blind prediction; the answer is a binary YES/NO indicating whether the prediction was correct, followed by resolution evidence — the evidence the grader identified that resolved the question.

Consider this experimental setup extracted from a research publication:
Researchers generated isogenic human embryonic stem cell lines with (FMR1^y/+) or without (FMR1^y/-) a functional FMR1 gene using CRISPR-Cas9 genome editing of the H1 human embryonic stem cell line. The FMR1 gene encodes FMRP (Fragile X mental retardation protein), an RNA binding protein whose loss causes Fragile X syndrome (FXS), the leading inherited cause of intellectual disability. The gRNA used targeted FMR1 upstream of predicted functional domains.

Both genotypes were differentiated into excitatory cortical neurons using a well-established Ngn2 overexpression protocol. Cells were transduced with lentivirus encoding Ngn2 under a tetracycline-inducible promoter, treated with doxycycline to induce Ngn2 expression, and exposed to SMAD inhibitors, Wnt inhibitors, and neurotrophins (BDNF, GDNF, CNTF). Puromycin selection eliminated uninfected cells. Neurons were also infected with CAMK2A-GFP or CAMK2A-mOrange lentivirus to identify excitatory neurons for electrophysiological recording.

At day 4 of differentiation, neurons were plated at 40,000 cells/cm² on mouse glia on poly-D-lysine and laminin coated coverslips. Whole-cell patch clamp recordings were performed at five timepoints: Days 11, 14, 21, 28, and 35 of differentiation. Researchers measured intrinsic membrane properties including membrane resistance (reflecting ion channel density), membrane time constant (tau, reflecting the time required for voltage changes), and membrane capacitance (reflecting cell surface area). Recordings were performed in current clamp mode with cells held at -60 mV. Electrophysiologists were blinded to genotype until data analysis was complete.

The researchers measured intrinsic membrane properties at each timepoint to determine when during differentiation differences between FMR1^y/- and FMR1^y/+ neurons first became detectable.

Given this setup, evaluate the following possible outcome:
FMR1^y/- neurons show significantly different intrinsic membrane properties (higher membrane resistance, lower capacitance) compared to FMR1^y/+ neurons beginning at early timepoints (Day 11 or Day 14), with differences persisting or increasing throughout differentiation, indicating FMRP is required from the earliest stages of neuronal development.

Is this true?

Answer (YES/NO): NO